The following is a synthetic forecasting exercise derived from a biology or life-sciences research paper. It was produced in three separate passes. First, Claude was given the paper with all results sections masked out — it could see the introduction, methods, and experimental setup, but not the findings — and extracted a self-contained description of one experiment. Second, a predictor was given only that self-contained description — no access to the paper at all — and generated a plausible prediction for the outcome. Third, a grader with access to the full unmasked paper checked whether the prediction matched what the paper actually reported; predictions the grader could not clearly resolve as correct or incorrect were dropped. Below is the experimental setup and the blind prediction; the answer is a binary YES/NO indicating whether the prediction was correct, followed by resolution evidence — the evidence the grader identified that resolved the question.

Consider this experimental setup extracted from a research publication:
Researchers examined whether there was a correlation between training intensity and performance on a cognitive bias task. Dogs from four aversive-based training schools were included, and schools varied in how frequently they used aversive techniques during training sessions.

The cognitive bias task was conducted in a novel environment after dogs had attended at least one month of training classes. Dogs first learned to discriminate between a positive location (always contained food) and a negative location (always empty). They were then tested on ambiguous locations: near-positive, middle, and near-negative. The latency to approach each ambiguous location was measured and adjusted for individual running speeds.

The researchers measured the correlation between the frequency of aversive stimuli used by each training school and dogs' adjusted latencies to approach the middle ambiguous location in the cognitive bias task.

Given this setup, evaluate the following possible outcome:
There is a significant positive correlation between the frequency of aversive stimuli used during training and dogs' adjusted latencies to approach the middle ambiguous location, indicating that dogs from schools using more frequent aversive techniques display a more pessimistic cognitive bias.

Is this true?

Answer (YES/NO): YES